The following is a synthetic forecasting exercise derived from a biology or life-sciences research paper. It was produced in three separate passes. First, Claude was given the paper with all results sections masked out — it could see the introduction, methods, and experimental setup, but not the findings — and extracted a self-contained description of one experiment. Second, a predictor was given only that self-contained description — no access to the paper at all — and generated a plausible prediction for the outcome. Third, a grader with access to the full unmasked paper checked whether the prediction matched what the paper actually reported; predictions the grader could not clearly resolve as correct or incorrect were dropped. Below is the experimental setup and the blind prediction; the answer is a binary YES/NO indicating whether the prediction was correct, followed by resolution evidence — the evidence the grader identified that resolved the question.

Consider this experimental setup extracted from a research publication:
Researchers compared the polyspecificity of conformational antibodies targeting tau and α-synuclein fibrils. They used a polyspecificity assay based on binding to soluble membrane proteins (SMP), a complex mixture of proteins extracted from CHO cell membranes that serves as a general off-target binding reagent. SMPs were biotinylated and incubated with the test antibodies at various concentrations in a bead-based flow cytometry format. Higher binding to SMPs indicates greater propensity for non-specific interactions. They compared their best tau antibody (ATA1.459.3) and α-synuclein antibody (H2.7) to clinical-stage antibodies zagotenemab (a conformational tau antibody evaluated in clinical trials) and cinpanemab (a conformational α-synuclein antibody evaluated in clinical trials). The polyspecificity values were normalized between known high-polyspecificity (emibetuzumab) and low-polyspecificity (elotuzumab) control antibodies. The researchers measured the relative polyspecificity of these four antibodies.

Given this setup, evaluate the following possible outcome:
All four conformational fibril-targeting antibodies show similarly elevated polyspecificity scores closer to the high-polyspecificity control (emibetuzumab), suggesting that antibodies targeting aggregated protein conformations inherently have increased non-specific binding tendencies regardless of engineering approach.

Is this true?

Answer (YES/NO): NO